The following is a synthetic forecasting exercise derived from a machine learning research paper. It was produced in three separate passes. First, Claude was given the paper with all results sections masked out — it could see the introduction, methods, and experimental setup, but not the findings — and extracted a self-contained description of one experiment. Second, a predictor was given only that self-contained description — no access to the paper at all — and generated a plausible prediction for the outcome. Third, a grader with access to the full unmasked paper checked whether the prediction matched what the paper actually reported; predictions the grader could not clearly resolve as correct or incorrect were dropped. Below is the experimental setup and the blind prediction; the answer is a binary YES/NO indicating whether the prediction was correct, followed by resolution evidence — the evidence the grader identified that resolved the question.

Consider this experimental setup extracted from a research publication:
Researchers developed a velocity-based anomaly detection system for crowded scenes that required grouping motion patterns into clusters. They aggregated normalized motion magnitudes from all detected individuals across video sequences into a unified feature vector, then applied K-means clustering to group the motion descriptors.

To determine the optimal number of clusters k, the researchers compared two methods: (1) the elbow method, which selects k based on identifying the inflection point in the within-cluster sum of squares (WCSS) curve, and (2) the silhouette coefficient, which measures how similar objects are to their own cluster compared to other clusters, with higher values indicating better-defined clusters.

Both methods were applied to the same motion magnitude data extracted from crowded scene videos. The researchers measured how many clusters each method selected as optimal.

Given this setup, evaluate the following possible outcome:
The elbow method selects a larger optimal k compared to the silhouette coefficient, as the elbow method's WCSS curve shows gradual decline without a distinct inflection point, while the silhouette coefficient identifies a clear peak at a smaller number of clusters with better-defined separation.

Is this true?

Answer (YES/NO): NO